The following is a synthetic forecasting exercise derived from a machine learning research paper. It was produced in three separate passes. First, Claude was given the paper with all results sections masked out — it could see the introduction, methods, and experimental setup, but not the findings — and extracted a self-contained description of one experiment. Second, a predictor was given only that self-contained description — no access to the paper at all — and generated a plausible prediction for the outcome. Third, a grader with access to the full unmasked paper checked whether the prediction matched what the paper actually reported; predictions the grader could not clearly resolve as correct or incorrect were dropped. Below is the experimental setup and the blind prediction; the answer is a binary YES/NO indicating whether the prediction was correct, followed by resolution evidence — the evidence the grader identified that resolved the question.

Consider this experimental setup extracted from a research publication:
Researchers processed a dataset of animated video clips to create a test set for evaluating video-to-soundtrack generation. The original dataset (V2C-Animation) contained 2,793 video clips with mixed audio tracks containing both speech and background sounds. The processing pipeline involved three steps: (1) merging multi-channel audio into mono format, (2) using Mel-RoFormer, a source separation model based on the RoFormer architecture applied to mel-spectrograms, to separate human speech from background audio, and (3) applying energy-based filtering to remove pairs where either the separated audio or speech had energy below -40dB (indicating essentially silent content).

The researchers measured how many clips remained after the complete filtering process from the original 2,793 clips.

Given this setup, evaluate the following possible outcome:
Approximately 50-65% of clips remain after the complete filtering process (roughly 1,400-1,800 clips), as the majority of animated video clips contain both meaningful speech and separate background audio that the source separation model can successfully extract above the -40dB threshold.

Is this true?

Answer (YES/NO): NO